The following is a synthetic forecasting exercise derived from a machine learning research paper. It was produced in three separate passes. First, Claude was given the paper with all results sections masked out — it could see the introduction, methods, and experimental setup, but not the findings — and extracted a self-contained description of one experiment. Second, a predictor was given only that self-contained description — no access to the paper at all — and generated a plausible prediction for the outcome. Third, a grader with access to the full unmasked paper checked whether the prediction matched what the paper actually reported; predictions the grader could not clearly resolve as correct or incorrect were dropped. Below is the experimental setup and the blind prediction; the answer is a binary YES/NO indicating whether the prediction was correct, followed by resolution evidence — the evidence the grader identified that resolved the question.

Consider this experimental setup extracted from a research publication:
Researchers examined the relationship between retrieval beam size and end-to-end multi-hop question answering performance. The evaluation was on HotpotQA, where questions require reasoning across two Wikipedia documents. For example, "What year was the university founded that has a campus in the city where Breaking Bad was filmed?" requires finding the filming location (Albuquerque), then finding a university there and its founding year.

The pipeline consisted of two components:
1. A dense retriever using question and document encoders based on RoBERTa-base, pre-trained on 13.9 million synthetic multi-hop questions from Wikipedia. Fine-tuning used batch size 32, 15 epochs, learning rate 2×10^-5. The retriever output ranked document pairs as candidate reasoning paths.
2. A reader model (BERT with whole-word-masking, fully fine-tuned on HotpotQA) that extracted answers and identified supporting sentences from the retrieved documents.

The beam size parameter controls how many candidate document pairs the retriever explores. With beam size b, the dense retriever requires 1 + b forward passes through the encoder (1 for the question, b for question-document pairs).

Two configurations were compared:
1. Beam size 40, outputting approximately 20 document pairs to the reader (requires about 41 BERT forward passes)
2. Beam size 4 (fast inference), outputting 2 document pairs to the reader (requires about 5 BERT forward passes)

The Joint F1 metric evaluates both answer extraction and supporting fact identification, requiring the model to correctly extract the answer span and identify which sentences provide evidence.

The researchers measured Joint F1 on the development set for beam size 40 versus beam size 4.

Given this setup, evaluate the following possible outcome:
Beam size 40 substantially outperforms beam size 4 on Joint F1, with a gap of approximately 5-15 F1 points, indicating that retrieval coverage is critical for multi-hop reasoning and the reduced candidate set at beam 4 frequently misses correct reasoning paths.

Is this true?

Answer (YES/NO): NO